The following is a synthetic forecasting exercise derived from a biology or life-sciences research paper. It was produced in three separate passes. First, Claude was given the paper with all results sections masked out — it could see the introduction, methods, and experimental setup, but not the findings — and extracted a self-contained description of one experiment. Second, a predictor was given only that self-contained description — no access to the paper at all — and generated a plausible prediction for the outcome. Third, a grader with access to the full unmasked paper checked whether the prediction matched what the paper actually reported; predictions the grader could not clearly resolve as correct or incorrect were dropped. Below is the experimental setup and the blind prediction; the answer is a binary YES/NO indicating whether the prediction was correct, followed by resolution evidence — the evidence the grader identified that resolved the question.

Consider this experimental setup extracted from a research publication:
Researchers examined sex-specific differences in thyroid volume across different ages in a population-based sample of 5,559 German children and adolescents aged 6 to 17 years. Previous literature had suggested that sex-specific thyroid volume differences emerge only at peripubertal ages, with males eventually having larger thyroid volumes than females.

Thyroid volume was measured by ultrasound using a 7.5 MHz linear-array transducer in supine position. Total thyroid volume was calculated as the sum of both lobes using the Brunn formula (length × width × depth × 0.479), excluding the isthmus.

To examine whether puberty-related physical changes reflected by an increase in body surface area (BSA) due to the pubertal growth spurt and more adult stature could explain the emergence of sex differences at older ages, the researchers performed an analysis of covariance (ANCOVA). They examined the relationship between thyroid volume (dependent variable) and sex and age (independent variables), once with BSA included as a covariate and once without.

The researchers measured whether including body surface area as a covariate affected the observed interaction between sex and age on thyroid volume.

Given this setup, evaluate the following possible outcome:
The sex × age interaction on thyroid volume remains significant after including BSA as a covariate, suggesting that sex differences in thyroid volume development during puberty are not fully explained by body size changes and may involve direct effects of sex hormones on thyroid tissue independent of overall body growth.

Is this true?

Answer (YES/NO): NO